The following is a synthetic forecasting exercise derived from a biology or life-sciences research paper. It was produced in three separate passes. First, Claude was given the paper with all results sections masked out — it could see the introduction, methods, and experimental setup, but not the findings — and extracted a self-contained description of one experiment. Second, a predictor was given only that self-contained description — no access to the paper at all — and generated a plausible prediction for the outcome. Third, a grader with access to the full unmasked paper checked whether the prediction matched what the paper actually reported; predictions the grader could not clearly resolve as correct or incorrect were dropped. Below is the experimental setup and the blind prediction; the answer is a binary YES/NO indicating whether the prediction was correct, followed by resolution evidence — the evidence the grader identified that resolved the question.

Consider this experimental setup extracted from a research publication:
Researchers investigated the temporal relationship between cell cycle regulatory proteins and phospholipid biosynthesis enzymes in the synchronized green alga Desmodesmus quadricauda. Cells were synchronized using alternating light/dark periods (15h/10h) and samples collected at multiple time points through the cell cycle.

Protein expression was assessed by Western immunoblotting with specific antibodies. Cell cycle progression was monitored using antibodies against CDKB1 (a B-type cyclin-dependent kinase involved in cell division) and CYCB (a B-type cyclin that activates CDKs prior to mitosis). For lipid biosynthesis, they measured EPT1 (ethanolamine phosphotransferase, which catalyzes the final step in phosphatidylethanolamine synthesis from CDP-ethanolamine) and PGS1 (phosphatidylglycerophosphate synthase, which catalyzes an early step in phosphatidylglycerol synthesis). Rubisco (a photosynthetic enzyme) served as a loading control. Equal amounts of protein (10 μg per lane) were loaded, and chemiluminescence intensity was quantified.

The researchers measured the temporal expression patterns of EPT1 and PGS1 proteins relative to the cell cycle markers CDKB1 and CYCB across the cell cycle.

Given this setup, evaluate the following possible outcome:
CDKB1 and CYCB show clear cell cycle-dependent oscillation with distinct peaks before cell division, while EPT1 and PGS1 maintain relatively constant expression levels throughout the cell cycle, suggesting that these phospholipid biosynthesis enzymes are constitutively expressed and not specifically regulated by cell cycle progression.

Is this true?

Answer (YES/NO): NO